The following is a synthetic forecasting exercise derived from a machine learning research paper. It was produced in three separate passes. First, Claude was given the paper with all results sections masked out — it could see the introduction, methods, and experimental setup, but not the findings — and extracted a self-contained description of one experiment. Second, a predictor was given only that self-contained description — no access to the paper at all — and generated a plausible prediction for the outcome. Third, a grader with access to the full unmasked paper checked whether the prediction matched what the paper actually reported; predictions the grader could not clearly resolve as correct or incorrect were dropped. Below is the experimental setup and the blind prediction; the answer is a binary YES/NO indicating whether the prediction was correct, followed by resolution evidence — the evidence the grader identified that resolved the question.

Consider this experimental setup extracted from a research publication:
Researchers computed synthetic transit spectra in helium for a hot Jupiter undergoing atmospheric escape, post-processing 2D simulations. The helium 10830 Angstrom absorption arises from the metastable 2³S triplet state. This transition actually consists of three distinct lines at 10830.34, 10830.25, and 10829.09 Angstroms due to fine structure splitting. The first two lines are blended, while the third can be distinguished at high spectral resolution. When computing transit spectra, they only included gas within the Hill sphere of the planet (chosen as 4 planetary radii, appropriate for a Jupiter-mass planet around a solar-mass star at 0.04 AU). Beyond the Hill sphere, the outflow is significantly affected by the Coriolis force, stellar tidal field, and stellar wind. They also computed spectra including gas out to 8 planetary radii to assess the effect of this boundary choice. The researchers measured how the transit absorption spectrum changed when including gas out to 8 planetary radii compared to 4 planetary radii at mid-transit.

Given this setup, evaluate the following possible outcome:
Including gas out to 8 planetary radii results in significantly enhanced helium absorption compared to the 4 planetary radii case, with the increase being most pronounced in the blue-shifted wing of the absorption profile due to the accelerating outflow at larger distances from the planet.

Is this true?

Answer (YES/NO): NO